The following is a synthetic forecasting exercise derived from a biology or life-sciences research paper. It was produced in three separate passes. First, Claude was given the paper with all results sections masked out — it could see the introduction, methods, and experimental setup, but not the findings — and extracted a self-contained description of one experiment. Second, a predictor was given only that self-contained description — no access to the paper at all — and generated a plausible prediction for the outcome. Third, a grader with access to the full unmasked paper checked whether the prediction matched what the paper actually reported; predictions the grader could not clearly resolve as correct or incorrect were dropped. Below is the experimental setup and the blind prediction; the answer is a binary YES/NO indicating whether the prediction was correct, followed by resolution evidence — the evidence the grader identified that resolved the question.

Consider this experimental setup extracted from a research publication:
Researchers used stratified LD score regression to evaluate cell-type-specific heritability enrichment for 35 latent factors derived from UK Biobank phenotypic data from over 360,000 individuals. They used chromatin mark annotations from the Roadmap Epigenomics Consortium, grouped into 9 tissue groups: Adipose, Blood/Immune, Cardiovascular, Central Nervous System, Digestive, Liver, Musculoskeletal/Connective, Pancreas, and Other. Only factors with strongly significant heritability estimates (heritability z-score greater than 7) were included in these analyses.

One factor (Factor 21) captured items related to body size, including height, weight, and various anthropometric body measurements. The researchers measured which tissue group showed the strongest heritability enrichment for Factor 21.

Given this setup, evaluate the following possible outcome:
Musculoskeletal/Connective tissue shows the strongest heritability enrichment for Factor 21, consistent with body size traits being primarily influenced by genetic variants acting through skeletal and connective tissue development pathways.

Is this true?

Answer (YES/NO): YES